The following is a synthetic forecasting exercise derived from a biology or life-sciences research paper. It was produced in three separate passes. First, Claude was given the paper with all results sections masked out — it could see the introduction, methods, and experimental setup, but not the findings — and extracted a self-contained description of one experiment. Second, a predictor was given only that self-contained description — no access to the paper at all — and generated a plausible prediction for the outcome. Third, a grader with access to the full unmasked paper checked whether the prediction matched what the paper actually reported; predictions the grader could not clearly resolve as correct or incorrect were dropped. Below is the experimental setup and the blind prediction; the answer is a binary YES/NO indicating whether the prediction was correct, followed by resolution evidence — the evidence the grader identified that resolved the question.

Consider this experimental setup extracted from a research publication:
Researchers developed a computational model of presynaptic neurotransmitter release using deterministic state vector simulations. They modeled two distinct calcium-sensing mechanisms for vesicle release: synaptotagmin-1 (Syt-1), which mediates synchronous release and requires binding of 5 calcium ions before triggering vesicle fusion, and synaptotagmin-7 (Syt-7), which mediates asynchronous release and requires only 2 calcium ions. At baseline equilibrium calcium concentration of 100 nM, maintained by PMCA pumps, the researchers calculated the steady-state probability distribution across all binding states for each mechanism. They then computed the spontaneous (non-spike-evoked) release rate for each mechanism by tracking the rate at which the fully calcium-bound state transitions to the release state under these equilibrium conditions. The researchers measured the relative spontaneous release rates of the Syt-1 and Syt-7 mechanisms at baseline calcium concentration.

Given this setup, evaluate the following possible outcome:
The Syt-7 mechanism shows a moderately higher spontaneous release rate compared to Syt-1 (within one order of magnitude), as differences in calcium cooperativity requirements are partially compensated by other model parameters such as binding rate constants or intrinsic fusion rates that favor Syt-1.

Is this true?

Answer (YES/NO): NO